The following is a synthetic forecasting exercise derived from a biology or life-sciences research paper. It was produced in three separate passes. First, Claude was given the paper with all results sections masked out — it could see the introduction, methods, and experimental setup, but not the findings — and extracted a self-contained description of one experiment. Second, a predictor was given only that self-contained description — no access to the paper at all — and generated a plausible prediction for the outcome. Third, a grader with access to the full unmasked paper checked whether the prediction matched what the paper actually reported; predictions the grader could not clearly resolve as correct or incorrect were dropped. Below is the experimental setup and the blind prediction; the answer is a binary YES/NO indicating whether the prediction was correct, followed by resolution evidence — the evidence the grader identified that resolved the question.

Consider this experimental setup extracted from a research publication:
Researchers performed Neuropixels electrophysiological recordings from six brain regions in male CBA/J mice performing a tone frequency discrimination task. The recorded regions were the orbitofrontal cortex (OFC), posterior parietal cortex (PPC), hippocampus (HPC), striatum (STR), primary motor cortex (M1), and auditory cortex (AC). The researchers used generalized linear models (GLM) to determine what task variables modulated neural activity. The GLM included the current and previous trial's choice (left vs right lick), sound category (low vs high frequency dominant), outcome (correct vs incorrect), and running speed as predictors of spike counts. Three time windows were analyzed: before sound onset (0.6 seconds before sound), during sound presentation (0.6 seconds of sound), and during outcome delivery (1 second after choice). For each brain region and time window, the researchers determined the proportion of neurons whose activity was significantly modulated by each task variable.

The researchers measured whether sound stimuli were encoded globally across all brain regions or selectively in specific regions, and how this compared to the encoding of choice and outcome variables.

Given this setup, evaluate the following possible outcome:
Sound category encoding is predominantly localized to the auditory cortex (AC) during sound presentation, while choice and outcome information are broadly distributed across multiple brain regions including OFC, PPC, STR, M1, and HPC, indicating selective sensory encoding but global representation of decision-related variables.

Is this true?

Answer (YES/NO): YES